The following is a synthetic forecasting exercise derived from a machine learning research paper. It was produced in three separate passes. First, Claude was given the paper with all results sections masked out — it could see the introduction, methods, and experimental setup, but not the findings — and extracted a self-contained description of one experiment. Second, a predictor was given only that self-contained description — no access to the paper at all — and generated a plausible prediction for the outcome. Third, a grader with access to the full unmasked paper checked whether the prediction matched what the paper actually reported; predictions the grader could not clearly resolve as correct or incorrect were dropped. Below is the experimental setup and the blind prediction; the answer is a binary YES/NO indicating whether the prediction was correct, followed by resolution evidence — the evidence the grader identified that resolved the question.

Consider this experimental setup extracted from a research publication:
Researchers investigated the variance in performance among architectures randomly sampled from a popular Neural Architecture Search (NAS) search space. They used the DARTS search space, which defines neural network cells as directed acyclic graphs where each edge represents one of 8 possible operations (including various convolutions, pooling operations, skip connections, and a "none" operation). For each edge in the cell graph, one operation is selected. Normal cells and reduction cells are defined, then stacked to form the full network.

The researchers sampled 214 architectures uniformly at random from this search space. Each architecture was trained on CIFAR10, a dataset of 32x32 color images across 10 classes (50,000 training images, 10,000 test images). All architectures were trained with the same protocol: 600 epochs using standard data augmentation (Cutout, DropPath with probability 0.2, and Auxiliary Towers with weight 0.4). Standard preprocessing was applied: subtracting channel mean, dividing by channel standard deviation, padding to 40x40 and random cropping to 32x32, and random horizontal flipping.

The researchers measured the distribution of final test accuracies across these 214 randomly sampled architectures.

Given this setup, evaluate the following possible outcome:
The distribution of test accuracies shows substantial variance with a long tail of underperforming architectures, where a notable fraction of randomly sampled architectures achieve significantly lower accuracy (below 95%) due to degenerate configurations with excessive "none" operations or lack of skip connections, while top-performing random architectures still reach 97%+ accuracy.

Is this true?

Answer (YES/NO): NO